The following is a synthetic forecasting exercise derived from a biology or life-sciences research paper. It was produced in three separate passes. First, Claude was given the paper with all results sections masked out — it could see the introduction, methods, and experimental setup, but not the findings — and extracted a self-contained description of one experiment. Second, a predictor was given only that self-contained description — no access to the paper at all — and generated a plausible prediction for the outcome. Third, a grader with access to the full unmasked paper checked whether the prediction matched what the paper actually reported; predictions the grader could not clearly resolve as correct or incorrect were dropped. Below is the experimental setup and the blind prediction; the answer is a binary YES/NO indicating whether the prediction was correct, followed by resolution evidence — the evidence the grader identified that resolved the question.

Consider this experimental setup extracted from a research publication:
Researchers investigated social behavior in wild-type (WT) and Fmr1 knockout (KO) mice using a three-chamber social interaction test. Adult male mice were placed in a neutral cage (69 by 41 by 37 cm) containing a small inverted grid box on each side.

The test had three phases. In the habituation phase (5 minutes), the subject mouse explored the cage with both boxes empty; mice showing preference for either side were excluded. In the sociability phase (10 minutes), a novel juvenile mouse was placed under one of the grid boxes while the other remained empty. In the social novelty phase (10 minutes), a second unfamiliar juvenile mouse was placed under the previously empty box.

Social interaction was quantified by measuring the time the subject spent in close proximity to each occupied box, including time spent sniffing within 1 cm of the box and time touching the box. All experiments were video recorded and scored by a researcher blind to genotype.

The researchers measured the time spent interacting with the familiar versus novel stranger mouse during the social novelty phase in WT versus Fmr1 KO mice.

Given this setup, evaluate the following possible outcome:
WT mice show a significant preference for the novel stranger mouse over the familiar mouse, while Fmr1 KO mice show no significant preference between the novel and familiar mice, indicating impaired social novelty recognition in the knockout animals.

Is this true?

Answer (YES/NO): NO